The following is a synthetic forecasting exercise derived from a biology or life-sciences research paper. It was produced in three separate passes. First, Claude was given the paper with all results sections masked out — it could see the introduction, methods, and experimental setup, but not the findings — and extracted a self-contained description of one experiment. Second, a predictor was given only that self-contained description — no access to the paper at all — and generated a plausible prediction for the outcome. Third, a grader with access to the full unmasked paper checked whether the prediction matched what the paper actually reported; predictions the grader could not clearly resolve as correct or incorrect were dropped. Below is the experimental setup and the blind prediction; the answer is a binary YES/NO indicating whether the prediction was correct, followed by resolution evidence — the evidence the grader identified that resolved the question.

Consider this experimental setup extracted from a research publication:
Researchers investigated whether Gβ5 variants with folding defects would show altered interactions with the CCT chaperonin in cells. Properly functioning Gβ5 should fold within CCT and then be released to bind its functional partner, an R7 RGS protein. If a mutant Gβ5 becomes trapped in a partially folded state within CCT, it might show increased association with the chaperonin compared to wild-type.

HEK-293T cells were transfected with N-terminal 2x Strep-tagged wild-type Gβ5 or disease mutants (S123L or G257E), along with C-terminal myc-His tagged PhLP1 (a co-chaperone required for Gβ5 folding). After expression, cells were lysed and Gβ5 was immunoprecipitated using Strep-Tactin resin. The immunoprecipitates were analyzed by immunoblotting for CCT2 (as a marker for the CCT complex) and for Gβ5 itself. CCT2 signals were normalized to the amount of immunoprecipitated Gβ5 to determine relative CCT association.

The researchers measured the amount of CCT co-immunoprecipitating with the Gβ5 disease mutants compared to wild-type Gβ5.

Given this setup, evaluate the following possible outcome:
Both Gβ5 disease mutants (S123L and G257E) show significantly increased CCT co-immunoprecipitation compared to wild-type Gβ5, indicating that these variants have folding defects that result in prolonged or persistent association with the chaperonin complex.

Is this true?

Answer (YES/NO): YES